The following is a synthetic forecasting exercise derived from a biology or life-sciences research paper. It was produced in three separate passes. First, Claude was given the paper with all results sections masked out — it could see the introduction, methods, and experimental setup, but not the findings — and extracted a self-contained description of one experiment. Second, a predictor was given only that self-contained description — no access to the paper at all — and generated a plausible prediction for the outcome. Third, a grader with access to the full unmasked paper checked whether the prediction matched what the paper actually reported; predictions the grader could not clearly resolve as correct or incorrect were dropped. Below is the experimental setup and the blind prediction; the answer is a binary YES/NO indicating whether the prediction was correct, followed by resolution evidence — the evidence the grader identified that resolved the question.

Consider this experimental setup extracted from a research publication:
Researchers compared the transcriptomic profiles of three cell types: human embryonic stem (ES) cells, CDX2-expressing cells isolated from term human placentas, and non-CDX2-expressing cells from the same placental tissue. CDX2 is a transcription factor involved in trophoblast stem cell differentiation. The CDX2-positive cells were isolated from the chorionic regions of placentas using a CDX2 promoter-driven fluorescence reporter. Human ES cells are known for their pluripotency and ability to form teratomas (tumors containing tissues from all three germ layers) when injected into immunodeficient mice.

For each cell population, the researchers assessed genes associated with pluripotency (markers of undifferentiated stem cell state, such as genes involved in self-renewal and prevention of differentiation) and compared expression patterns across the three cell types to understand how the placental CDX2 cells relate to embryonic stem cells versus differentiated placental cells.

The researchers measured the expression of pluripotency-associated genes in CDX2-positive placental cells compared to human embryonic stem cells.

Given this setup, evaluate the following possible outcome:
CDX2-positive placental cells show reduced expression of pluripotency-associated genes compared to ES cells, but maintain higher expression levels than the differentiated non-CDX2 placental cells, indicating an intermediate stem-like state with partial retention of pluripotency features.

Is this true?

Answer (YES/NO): NO